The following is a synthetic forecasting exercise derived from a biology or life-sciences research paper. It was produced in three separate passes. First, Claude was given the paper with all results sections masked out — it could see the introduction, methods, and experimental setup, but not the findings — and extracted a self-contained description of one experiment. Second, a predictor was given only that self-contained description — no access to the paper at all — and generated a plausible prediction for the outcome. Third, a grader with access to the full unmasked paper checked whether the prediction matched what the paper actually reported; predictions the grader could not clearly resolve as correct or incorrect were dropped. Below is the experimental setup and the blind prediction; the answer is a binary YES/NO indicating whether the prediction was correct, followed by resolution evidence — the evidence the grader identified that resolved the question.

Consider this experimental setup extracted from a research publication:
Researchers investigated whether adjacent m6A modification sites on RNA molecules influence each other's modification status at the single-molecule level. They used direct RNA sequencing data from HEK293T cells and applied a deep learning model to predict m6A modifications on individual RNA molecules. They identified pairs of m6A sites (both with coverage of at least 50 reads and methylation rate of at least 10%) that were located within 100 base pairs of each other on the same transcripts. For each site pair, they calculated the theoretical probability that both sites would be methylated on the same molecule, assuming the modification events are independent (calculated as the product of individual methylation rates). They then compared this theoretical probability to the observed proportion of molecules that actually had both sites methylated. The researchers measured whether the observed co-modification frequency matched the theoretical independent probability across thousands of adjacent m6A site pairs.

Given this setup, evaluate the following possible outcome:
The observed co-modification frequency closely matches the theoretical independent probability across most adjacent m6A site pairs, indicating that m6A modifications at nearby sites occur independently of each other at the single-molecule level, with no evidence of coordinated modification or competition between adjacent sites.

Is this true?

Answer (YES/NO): YES